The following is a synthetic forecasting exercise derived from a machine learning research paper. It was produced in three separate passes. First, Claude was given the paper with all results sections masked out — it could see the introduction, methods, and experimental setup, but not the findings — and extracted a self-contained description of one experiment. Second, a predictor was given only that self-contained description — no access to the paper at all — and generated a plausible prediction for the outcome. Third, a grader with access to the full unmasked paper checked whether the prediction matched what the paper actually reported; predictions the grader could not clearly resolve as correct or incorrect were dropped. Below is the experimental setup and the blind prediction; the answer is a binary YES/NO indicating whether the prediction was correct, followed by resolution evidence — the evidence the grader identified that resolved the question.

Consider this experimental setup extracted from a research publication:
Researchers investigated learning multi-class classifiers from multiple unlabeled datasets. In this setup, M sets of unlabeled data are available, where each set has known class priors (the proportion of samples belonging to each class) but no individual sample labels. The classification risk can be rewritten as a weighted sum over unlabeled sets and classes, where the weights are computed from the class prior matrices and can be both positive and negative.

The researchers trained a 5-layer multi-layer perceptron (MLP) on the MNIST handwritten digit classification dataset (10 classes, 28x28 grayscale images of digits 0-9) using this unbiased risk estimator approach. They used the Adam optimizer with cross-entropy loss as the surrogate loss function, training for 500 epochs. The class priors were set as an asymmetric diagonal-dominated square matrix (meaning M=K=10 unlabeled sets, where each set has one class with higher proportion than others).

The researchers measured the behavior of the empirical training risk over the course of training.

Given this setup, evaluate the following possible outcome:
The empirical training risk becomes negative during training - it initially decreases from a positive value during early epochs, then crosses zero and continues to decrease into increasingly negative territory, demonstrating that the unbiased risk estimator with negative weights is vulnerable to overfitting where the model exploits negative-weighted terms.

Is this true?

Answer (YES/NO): YES